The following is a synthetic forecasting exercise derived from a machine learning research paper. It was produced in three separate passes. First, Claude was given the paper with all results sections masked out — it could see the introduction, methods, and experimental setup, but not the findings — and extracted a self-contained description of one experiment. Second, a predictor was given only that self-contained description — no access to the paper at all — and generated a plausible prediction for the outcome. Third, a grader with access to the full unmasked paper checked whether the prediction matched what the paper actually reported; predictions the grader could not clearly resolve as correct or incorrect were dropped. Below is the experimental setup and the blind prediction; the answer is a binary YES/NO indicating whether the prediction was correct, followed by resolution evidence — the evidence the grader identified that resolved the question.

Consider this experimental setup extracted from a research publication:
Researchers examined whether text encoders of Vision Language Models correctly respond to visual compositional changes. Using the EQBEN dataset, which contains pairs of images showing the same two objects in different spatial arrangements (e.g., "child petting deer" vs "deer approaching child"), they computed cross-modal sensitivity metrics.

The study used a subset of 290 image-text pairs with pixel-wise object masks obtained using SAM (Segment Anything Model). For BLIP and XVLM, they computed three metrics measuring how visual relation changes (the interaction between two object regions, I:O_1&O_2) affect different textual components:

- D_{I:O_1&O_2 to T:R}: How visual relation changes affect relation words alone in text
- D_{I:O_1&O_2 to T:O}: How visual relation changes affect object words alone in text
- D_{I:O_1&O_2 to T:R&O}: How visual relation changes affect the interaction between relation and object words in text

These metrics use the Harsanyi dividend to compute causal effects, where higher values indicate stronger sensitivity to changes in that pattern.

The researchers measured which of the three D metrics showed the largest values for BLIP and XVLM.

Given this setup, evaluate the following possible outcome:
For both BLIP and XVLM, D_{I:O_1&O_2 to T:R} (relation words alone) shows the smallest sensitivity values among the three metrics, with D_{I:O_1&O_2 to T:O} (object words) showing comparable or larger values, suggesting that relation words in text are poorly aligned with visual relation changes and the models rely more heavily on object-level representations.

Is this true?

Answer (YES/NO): YES